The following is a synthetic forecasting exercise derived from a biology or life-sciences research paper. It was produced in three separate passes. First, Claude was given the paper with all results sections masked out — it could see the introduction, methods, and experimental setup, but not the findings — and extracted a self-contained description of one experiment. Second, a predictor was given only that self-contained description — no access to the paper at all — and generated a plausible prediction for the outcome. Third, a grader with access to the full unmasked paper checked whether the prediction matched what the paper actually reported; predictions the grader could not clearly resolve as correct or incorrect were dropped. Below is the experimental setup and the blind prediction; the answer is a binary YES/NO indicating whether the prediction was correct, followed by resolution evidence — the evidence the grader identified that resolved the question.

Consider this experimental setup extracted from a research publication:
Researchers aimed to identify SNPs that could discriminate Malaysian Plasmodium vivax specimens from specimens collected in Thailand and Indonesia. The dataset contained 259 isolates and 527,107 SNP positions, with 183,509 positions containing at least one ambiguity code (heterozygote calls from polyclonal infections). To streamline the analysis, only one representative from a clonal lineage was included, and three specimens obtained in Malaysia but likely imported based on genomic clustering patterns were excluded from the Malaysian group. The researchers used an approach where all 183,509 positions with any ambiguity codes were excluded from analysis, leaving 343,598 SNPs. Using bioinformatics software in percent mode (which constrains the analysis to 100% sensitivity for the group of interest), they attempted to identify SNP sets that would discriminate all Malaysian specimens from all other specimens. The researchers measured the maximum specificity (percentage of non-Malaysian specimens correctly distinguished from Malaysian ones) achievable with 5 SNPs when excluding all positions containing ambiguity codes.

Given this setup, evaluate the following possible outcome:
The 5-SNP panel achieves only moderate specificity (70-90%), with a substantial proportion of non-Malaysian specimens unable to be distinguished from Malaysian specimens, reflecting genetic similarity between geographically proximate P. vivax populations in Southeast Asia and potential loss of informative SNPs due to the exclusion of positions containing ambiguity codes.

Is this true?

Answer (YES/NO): NO